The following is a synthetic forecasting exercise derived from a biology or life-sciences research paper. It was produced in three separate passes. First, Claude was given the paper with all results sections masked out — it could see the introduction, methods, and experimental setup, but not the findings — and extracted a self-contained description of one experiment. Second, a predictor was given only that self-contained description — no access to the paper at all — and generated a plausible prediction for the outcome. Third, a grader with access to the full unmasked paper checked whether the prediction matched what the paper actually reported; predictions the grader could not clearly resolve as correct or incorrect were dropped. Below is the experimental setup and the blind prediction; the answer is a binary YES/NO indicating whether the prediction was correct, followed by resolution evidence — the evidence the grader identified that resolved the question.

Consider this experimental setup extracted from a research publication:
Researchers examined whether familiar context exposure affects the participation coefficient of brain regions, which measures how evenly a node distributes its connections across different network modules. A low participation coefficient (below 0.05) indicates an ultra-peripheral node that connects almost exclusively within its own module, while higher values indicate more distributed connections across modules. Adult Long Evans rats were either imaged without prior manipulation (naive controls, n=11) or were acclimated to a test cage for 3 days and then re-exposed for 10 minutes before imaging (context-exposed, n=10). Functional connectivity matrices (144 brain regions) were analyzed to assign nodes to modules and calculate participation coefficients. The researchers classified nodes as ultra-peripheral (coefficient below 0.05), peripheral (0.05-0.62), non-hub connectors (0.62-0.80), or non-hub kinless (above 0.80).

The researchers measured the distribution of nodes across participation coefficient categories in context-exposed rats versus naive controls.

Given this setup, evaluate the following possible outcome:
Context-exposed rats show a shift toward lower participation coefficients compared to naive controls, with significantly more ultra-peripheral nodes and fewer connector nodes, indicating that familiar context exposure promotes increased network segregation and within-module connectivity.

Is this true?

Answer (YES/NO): NO